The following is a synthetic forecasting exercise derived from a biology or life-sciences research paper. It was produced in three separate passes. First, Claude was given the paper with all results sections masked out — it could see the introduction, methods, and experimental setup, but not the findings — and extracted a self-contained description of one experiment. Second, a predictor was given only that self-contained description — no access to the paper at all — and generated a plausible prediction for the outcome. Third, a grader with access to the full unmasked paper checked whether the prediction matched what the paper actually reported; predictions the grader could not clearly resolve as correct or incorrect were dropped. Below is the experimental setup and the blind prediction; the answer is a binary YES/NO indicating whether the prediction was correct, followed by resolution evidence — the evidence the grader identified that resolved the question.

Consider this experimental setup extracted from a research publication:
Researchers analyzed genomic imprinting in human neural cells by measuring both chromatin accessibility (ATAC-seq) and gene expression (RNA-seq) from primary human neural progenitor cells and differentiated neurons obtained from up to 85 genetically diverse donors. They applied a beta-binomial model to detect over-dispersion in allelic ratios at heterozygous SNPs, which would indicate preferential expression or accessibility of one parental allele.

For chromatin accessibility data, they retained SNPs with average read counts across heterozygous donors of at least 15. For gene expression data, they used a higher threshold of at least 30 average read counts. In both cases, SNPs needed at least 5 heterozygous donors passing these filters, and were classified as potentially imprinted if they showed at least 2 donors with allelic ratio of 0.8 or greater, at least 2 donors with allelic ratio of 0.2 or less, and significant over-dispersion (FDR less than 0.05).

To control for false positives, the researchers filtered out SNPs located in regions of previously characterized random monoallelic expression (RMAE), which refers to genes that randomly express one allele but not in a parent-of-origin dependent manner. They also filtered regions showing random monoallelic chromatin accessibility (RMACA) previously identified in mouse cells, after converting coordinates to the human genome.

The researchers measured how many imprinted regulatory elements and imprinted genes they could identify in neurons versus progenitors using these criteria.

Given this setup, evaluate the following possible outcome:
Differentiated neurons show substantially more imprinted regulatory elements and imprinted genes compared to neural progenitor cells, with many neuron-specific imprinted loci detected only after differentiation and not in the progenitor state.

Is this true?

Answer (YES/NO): YES